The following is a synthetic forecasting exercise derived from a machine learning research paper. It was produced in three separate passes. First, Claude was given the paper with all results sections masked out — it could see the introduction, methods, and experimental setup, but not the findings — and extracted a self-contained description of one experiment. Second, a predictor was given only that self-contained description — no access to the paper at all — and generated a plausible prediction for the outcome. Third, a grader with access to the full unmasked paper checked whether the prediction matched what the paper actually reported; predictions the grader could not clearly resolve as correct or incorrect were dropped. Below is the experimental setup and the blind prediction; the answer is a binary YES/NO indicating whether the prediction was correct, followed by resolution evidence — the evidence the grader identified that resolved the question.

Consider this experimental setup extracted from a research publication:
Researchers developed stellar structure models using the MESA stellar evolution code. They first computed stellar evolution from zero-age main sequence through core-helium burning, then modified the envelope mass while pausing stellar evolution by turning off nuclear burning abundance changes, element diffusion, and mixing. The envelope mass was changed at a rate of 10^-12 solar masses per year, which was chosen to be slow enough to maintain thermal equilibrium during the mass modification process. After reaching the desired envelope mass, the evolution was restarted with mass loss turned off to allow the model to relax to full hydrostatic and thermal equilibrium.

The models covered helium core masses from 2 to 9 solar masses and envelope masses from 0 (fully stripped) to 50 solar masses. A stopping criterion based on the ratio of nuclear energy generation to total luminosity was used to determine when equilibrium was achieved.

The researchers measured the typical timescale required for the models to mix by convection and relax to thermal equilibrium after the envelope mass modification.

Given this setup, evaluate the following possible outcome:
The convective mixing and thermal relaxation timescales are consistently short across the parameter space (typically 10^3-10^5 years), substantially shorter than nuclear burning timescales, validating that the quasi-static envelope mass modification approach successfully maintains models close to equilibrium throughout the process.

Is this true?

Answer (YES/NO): NO